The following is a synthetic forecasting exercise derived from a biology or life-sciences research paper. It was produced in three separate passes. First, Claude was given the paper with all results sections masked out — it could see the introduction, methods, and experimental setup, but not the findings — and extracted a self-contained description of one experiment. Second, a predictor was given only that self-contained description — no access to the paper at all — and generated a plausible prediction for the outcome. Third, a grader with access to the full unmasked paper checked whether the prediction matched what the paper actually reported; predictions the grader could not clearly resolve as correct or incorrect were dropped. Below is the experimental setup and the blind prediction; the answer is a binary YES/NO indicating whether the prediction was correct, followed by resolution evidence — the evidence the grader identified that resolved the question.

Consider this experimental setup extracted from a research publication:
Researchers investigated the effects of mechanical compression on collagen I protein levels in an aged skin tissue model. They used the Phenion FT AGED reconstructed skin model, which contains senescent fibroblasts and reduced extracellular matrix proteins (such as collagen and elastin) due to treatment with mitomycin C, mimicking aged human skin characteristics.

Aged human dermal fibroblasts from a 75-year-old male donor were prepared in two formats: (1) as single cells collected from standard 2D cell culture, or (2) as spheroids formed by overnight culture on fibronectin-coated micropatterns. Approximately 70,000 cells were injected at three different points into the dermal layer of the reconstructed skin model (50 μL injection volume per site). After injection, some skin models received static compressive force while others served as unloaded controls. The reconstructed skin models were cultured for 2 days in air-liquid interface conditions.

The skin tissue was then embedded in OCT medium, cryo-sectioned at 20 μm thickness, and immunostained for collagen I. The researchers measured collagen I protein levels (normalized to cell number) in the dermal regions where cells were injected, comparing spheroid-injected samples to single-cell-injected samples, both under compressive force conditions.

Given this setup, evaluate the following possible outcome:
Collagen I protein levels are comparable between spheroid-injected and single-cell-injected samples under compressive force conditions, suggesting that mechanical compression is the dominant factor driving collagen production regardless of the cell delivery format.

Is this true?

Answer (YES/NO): NO